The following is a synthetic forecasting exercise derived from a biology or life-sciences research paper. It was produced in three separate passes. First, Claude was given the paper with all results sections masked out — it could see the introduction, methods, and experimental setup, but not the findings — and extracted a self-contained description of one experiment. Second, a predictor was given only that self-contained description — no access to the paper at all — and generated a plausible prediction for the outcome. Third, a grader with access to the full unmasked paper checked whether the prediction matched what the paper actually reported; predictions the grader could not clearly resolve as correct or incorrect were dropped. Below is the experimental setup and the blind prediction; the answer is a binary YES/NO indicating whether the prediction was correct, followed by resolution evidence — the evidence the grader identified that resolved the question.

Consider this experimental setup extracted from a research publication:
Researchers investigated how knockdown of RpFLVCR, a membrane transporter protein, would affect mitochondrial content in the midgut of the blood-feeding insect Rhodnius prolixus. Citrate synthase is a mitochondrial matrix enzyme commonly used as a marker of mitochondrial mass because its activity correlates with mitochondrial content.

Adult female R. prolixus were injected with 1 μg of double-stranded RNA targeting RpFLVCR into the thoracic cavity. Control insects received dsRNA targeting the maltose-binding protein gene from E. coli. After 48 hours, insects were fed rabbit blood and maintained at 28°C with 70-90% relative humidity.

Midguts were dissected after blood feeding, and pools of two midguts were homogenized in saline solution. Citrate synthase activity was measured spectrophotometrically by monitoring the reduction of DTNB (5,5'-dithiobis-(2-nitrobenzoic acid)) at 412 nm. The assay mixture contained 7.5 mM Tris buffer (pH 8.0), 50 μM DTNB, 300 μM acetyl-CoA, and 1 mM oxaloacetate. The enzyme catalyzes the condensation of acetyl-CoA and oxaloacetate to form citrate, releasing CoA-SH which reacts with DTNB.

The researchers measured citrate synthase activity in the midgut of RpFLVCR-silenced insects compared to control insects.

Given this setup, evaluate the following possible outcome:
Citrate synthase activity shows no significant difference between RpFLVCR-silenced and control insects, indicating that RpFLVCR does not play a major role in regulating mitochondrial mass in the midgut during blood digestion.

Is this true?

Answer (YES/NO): NO